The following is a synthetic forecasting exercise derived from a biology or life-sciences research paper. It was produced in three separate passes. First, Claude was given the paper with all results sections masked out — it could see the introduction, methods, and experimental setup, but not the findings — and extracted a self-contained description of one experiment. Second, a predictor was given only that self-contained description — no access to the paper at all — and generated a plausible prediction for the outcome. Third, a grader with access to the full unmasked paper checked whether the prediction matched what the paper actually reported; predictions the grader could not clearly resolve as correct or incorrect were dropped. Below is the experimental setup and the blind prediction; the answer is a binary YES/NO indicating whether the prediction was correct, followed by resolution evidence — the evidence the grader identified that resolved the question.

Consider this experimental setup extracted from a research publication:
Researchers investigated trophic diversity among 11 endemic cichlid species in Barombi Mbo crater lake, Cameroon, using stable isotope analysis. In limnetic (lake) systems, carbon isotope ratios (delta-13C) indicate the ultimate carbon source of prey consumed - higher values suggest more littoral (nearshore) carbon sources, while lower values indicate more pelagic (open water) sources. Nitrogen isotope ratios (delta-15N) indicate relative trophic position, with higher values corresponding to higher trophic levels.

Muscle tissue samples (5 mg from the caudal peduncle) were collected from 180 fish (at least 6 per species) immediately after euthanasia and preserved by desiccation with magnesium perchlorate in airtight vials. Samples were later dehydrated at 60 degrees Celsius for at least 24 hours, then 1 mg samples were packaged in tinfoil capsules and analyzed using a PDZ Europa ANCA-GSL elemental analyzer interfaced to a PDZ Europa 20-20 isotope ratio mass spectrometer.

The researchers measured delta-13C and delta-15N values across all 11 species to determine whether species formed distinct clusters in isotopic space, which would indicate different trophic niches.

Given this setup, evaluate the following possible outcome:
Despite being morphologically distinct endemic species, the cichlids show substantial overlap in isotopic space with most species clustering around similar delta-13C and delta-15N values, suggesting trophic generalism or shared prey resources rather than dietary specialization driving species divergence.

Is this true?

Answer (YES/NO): YES